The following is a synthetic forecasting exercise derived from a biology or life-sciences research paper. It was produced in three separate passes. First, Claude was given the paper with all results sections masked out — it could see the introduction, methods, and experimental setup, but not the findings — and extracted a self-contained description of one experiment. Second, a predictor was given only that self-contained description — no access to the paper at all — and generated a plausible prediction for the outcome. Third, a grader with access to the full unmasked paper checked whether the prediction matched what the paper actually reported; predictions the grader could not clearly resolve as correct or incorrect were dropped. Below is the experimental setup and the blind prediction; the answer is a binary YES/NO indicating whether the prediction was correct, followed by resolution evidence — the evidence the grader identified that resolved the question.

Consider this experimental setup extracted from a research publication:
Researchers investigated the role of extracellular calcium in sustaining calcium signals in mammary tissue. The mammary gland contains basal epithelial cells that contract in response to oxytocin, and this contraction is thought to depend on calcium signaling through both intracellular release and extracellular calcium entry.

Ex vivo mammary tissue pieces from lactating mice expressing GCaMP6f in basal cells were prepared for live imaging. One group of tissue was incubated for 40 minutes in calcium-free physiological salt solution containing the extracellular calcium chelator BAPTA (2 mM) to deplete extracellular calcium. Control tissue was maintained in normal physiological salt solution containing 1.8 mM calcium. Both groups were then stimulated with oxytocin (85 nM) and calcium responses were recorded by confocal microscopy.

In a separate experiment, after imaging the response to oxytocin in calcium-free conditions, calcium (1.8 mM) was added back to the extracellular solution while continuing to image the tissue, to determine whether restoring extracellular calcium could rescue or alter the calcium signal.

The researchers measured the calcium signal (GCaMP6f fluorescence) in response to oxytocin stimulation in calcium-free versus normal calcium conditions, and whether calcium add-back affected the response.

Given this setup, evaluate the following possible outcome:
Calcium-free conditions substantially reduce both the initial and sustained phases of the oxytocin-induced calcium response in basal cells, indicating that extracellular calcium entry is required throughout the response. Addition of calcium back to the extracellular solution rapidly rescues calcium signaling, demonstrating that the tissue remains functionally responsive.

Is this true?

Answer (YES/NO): NO